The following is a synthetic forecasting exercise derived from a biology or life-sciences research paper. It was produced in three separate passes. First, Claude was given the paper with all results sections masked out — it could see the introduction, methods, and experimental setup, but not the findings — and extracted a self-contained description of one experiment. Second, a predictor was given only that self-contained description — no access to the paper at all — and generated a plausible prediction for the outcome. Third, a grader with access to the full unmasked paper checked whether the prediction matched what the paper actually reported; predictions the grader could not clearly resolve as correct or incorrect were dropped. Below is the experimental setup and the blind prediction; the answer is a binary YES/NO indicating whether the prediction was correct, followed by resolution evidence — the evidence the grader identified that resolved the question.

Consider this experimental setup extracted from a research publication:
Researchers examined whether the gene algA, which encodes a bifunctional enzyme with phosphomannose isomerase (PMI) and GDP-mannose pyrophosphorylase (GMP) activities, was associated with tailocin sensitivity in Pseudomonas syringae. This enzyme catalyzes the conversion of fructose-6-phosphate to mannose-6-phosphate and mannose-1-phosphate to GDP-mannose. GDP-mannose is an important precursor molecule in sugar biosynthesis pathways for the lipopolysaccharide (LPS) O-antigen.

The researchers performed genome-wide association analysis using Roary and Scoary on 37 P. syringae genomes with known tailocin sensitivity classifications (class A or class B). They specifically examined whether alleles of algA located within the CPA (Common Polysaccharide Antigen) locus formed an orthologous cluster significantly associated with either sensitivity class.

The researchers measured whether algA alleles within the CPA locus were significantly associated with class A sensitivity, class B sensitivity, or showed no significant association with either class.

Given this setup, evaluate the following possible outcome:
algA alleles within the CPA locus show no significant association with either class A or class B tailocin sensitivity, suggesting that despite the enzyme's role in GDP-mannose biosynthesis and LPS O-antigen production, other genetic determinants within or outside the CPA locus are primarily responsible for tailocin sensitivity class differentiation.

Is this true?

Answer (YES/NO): NO